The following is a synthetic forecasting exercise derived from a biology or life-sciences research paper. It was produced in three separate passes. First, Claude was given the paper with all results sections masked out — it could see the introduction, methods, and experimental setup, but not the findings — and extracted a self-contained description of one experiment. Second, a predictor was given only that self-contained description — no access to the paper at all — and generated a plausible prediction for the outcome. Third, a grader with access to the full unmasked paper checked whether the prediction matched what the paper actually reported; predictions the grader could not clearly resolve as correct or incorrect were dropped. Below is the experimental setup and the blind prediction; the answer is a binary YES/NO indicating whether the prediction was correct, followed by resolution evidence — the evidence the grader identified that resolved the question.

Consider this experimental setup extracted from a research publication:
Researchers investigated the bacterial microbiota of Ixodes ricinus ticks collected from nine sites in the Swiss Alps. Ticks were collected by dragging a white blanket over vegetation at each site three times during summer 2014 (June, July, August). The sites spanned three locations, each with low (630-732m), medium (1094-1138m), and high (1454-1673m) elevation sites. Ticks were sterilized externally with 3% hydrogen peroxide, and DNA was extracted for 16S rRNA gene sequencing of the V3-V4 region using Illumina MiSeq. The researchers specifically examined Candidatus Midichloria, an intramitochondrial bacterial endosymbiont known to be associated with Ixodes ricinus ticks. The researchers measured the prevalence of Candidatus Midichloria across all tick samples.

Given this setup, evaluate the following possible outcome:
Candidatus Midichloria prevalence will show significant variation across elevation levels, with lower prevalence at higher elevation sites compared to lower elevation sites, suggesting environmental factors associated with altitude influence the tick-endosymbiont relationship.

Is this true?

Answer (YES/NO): NO